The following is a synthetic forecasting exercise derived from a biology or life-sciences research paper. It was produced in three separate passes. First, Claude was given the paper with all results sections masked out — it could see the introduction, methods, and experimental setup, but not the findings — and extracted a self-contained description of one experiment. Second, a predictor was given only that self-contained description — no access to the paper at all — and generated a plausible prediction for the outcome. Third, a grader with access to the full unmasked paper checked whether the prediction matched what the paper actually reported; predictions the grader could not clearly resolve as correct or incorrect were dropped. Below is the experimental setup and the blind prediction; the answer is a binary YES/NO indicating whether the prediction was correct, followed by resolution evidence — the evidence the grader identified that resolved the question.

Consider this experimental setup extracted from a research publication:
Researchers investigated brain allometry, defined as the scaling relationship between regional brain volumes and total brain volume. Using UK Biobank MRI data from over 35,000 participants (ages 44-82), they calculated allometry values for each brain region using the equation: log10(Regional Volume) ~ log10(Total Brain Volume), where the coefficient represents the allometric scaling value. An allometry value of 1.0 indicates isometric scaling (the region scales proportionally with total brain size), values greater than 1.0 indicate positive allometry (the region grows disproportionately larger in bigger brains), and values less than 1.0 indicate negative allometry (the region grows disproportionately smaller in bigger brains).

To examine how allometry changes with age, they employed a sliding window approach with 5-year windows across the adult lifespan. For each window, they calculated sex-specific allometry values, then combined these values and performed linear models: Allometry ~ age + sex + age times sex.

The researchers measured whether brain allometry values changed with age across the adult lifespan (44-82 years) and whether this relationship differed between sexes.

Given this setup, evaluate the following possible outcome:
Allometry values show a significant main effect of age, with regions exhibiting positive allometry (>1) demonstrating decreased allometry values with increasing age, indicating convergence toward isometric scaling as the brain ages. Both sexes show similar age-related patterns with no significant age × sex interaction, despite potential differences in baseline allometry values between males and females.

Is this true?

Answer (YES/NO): NO